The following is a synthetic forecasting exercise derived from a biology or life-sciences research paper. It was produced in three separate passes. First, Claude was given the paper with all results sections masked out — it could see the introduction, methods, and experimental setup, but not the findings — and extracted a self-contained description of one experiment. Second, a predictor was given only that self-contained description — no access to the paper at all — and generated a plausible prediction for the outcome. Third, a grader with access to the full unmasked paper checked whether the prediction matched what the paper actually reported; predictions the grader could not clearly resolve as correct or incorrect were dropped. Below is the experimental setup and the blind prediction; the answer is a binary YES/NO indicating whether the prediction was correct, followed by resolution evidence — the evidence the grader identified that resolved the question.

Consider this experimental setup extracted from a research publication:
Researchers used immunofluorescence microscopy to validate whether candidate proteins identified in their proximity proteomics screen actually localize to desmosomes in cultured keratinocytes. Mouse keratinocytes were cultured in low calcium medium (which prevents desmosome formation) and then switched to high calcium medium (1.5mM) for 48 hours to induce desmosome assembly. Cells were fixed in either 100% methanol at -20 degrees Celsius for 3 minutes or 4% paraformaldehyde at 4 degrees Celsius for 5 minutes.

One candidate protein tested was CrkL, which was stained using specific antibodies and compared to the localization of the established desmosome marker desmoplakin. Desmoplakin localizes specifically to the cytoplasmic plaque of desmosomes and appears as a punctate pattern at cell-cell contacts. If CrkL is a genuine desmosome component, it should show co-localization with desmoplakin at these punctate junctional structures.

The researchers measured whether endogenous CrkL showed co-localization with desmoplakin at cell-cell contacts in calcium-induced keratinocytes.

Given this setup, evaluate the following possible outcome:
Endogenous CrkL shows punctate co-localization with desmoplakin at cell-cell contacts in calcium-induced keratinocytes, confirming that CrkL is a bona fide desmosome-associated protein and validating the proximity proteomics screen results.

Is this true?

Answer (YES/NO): YES